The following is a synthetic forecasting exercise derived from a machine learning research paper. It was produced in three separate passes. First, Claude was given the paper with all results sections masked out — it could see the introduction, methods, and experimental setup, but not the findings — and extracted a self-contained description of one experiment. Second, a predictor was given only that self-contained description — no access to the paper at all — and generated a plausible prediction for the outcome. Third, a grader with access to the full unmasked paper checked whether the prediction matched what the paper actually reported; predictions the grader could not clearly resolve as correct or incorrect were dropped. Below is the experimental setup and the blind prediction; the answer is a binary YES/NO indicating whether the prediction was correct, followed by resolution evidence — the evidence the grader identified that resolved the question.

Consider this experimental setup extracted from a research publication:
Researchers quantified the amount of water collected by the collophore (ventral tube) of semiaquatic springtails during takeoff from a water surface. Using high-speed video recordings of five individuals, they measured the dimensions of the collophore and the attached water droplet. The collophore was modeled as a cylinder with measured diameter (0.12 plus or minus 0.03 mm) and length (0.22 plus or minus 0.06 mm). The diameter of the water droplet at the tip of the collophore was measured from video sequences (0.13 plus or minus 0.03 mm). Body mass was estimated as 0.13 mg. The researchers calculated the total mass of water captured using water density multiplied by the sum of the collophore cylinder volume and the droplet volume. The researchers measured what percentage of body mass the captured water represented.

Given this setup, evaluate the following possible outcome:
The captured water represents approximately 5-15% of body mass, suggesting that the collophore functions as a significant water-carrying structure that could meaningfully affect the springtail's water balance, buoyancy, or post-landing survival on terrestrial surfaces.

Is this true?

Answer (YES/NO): NO